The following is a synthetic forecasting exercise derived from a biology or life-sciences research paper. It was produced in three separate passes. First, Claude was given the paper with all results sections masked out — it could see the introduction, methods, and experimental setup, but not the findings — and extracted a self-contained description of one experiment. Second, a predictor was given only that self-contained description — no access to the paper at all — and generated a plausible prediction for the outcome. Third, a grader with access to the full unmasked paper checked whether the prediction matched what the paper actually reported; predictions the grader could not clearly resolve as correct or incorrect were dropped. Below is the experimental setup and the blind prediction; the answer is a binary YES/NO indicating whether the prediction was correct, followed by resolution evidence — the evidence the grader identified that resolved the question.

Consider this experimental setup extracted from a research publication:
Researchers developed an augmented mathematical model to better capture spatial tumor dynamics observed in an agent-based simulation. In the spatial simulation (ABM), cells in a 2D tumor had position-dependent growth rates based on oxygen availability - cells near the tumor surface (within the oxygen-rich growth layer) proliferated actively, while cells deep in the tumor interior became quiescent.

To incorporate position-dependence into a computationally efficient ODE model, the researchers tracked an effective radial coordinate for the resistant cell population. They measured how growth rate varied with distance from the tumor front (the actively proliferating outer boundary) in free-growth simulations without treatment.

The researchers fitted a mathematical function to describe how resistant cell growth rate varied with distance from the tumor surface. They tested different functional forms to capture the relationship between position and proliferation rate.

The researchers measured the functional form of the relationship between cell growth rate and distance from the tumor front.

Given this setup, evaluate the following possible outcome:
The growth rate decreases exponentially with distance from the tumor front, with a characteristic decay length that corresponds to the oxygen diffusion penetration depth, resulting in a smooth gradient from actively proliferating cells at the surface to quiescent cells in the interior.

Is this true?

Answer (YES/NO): NO